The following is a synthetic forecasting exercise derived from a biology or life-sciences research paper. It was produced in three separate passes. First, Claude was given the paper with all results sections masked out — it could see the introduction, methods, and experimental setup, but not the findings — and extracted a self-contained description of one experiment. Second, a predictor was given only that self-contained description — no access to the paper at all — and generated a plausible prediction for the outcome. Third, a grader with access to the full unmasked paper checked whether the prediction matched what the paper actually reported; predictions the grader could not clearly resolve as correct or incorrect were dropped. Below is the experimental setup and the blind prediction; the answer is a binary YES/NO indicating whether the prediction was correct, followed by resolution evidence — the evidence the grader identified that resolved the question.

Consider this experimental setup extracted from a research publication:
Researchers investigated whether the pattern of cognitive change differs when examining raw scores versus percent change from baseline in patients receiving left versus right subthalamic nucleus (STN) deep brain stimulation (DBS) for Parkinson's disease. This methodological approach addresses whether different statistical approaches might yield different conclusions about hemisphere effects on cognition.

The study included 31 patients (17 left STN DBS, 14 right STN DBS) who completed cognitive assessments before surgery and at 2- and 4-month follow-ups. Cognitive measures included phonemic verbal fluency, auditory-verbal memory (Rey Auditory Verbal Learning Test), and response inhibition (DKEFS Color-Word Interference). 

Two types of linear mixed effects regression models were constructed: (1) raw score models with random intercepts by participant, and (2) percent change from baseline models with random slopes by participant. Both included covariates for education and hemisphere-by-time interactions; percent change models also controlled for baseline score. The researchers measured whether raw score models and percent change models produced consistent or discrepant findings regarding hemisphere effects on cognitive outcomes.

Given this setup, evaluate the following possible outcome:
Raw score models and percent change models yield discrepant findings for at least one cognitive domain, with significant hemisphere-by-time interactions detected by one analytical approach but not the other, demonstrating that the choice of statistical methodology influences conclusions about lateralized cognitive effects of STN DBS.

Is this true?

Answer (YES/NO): NO